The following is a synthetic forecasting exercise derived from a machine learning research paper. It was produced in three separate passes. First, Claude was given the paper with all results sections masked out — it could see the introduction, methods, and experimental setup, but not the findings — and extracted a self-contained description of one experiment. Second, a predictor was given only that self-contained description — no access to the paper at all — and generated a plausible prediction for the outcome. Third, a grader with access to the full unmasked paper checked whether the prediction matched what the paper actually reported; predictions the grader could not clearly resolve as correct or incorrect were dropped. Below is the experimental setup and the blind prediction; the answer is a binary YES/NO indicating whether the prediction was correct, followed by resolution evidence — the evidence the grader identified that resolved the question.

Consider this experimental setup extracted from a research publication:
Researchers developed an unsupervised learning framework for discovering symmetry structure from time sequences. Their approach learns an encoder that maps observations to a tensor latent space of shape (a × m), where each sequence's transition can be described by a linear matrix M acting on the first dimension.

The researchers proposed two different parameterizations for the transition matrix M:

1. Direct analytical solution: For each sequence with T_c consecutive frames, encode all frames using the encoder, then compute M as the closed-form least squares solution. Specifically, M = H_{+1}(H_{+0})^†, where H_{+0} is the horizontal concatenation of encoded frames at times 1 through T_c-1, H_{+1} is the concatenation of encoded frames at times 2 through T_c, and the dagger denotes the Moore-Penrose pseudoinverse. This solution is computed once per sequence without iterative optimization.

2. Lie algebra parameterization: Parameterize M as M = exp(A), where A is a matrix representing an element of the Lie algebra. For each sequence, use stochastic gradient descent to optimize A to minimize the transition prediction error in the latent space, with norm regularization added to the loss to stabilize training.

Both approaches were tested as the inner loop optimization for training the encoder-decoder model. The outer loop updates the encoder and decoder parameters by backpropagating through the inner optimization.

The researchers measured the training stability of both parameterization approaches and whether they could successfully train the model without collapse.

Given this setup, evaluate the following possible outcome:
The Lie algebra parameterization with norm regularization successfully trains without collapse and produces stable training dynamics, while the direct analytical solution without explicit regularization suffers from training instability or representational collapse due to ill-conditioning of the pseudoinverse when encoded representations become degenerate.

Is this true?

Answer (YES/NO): NO